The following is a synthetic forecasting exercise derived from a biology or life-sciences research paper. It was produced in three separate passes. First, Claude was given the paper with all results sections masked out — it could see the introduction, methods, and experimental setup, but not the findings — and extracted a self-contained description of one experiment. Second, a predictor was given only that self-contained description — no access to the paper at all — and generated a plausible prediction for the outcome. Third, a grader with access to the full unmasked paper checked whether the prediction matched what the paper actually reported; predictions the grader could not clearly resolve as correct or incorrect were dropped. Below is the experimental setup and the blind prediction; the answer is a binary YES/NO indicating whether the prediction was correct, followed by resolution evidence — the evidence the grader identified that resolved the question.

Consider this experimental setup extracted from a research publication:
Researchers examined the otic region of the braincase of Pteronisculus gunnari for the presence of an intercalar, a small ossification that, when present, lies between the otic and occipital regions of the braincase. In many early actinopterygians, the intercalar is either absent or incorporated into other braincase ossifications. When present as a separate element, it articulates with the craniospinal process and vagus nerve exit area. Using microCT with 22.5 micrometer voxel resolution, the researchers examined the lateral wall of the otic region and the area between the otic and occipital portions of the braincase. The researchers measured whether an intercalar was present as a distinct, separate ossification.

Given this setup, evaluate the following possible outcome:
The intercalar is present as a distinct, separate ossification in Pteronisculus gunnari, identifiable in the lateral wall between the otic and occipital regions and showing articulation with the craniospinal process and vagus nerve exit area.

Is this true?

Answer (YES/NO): YES